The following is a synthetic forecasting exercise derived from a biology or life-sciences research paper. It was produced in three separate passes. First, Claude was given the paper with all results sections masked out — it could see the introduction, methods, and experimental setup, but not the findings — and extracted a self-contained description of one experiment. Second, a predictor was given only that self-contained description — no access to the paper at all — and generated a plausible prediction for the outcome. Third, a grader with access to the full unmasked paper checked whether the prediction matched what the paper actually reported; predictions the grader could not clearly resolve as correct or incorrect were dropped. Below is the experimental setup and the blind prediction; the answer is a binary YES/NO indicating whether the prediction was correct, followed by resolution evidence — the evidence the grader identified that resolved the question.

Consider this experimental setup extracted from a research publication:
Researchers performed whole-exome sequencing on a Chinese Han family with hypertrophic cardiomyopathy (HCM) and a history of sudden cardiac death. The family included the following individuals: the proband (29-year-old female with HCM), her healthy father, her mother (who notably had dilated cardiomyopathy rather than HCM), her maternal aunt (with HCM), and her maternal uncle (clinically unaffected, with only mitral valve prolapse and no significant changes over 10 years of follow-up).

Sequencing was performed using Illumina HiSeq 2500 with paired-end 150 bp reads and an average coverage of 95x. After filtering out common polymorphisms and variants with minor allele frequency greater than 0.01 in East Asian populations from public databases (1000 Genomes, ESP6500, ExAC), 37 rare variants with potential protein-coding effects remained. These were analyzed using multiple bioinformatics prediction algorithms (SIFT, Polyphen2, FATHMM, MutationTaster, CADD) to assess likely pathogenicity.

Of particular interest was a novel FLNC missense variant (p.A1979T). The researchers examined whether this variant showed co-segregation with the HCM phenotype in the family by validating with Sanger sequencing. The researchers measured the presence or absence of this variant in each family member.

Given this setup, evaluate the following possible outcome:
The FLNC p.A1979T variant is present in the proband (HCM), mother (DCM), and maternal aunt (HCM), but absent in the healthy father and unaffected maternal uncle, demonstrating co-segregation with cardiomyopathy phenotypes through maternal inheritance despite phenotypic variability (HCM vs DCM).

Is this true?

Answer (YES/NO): YES